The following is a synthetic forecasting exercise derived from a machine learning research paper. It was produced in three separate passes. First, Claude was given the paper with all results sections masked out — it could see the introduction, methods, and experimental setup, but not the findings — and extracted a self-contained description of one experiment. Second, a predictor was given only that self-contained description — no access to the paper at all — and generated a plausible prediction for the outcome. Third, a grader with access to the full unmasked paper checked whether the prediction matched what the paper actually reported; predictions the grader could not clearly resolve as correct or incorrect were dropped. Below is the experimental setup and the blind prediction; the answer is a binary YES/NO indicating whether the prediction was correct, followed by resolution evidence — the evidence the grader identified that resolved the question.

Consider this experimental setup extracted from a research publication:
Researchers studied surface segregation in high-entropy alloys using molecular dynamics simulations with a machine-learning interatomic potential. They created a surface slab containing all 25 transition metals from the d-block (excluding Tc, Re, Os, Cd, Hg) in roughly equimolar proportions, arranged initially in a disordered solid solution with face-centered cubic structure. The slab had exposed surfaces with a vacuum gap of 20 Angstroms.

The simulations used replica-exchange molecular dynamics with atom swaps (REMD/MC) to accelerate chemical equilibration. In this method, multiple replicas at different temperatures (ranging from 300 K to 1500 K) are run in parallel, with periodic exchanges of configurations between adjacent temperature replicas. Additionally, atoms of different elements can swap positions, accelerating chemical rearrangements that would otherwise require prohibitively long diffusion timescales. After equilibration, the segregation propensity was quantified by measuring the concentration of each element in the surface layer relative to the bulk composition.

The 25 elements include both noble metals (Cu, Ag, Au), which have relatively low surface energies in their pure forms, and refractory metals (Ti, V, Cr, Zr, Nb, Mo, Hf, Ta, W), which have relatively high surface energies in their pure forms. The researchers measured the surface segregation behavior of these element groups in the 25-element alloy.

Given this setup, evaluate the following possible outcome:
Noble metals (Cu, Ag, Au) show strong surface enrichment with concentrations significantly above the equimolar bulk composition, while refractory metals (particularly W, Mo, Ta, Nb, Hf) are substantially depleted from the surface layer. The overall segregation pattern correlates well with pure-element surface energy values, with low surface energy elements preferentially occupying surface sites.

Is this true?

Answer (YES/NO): NO